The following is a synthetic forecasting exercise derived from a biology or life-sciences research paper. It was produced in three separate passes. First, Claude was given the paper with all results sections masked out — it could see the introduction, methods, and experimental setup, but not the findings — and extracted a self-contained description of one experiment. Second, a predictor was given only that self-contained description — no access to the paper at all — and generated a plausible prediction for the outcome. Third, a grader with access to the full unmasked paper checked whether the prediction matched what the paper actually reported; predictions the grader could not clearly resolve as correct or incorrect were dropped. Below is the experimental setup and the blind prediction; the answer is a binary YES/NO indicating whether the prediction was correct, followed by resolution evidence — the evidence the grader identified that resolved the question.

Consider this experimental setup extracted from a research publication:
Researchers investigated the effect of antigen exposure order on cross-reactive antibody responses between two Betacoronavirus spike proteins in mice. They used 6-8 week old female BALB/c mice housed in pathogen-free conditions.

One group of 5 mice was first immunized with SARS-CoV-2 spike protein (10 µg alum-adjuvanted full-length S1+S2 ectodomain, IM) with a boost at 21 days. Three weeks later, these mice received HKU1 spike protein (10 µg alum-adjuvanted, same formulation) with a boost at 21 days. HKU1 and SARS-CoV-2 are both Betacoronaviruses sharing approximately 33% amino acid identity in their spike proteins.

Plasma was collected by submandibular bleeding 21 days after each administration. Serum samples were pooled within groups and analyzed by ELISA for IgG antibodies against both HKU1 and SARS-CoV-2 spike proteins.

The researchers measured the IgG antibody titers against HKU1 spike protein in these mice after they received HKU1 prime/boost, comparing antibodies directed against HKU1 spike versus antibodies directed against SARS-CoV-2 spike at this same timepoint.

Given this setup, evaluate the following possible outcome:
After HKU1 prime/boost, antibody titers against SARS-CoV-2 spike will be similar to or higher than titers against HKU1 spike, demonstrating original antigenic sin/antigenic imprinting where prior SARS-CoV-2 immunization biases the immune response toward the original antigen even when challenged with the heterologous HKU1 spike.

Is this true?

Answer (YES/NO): YES